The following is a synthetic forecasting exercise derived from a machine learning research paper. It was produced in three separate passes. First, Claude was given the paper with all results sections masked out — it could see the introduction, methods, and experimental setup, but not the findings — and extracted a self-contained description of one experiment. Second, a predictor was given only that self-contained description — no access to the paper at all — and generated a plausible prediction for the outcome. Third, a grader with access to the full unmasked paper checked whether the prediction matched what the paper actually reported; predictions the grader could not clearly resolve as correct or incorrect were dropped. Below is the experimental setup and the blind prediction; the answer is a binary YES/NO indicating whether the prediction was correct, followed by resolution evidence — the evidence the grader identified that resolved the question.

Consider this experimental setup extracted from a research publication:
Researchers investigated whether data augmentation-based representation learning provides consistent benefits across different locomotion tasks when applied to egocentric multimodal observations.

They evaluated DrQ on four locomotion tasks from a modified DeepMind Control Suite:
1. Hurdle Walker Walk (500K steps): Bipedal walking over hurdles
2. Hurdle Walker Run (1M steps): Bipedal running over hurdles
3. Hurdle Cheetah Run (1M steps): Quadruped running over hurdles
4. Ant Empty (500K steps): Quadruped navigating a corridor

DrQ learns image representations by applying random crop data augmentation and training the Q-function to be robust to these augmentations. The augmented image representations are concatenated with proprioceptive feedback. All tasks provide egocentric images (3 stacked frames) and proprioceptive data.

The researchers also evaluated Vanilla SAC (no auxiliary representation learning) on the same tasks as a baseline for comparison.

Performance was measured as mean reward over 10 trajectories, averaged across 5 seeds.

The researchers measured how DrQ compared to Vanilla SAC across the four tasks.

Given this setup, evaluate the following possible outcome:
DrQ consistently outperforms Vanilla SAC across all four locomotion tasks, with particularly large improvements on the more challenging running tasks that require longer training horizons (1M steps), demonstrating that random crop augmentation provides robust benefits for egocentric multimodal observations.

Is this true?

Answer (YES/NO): NO